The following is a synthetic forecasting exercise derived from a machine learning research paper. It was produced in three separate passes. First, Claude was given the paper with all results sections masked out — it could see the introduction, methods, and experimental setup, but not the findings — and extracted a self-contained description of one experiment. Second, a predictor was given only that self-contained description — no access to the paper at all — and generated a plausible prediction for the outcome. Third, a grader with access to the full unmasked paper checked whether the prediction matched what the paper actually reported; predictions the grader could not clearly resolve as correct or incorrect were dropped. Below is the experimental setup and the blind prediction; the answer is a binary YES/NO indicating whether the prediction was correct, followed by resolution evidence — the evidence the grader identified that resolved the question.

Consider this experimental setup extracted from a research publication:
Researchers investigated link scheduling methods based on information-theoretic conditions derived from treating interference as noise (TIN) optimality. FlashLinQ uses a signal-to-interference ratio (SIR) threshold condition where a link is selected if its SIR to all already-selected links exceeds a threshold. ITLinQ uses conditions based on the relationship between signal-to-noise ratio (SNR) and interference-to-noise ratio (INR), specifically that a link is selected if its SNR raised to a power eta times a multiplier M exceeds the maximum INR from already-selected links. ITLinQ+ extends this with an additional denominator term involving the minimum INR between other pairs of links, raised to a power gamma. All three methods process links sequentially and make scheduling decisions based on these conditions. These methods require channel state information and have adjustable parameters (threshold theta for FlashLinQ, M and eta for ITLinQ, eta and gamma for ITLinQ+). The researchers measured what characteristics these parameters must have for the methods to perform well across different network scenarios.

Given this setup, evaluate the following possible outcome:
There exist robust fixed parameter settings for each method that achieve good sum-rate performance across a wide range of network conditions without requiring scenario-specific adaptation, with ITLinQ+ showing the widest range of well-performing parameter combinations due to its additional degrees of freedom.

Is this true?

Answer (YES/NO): NO